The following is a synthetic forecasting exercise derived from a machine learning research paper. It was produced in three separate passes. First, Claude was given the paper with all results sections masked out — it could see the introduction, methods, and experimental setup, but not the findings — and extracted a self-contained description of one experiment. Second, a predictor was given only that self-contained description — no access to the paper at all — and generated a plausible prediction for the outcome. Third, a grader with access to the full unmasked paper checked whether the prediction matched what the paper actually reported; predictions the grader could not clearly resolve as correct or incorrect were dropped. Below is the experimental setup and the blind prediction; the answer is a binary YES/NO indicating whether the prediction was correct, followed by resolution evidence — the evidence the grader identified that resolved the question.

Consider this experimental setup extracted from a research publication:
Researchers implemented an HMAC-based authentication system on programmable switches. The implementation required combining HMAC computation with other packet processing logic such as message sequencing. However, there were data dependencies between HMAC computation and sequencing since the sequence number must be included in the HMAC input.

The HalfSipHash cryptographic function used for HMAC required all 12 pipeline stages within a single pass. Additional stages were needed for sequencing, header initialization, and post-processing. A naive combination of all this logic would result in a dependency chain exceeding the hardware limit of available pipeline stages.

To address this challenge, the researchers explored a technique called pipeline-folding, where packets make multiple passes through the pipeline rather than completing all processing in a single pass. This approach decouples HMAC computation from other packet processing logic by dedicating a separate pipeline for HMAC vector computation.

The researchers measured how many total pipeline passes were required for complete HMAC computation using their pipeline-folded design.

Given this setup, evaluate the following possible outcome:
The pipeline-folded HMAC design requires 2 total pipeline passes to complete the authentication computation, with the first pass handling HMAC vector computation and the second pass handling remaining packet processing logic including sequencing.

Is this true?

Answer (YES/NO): NO